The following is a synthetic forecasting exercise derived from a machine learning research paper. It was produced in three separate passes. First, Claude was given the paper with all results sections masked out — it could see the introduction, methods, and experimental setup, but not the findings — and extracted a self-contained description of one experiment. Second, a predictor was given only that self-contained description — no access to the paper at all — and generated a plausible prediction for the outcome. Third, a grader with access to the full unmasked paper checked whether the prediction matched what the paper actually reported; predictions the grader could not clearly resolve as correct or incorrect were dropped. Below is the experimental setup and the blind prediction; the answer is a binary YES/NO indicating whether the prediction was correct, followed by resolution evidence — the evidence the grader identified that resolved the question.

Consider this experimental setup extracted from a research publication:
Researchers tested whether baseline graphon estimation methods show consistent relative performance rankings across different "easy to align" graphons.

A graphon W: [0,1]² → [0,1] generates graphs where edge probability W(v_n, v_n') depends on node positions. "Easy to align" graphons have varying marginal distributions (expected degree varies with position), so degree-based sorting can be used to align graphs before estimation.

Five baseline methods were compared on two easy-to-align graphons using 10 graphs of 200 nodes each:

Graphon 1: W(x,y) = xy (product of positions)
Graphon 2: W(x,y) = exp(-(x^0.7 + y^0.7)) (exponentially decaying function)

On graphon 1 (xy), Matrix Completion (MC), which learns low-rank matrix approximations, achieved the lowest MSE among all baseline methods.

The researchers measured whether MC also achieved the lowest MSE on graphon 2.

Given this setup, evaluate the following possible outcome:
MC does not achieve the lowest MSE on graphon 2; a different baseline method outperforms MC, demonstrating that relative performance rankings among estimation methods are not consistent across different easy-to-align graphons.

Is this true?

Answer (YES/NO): YES